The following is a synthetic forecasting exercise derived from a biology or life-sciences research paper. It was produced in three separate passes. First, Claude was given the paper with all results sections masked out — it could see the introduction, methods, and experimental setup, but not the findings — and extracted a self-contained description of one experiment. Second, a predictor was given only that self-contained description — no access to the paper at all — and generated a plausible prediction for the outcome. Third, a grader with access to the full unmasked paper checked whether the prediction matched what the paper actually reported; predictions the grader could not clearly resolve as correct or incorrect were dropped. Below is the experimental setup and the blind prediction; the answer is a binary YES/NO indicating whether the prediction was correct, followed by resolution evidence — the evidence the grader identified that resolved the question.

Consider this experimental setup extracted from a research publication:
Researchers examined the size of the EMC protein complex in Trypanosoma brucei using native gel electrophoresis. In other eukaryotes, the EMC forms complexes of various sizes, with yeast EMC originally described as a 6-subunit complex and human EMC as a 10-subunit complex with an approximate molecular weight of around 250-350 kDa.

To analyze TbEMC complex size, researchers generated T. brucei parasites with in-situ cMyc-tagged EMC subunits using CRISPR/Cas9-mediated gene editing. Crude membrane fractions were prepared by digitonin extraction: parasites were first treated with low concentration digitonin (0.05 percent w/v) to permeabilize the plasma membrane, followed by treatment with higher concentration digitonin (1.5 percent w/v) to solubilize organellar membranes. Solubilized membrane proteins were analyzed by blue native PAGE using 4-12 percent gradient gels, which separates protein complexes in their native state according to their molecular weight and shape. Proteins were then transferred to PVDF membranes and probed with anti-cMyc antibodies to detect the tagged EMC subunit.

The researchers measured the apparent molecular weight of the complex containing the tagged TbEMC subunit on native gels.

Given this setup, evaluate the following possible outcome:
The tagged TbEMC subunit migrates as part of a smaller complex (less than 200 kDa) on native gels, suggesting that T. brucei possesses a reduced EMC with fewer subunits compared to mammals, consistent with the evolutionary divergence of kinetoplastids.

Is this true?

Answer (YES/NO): NO